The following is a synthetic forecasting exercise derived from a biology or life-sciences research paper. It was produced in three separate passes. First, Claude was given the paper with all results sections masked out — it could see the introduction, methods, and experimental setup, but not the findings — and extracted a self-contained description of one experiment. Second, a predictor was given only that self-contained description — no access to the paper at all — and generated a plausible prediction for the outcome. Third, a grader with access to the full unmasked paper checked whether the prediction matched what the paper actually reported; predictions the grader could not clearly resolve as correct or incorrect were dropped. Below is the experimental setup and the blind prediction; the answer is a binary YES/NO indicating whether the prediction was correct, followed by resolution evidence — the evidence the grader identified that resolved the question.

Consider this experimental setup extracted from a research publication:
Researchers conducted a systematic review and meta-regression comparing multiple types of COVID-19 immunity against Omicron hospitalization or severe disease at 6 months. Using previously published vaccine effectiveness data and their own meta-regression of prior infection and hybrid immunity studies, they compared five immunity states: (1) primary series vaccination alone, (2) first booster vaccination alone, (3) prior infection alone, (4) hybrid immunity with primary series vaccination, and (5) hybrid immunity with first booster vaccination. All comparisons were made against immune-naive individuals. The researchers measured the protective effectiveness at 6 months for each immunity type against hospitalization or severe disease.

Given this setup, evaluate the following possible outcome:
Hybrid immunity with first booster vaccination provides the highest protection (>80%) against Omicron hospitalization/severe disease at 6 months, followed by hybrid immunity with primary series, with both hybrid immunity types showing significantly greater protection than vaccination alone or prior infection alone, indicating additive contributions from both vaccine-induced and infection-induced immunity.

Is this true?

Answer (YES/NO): NO